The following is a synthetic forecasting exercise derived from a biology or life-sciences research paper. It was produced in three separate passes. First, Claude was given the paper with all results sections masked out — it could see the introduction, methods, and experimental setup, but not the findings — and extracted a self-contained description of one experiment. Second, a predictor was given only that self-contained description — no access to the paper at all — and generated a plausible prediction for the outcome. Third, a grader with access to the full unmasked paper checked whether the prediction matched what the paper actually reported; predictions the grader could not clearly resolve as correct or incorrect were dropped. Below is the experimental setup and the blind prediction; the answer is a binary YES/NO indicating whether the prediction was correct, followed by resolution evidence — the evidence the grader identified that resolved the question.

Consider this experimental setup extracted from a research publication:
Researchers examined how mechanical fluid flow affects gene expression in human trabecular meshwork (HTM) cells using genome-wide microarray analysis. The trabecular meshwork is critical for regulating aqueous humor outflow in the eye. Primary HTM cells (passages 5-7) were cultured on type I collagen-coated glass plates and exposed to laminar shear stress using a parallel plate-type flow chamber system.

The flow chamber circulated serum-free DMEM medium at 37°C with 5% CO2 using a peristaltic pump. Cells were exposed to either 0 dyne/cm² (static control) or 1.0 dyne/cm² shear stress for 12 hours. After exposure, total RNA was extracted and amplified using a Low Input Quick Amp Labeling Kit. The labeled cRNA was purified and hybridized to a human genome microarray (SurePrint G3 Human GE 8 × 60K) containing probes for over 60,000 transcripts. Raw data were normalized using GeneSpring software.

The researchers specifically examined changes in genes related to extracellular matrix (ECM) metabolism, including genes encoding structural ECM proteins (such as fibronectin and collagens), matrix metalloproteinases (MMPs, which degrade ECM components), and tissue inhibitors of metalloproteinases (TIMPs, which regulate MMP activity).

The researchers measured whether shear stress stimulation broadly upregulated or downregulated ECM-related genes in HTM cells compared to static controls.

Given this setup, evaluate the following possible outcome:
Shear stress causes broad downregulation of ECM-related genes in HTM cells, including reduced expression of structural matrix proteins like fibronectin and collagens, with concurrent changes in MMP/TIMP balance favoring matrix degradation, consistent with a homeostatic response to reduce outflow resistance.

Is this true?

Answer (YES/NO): NO